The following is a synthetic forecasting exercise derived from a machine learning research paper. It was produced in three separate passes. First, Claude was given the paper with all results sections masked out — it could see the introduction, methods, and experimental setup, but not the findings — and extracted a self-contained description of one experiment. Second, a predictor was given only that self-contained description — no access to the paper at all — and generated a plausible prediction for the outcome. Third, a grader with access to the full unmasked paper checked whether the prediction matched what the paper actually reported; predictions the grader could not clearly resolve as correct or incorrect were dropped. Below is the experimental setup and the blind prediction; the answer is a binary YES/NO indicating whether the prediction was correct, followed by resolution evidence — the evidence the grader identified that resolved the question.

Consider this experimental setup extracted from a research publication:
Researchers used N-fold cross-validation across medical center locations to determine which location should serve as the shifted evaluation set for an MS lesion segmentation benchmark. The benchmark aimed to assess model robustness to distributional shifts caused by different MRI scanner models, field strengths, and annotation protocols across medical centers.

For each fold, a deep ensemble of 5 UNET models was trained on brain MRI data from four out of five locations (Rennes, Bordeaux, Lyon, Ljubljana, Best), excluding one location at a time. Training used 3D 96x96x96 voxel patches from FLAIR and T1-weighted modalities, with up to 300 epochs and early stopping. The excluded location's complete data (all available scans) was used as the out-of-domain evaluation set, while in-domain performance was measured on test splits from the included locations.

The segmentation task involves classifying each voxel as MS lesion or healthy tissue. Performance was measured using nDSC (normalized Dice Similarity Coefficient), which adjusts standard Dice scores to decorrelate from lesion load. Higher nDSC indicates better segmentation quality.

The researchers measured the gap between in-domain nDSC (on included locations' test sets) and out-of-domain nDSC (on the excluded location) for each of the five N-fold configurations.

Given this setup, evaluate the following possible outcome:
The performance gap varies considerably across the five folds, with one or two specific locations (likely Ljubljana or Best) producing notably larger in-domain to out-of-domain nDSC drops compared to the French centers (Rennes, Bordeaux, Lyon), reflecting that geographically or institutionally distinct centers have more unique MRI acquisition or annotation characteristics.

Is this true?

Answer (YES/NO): YES